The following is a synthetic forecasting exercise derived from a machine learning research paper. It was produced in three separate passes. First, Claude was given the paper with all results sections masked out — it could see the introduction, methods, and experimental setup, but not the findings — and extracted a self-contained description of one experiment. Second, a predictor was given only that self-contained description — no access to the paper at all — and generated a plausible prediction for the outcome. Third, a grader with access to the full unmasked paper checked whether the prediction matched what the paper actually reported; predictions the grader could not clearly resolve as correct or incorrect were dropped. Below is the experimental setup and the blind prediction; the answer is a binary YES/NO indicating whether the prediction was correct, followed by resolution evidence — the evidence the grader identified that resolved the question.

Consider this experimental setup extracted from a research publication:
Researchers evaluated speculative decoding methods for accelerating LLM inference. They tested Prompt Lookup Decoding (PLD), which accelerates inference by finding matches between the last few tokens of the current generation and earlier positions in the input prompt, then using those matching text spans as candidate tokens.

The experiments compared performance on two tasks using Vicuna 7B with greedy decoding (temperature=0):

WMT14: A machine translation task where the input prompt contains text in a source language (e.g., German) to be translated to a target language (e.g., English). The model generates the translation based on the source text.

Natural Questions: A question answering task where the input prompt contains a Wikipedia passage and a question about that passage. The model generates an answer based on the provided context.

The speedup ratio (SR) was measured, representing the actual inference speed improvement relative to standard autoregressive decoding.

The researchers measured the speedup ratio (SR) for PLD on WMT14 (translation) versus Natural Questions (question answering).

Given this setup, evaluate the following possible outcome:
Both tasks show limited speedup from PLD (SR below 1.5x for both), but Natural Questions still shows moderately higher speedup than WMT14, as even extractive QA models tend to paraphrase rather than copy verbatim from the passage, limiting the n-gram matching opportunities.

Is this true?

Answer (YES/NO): YES